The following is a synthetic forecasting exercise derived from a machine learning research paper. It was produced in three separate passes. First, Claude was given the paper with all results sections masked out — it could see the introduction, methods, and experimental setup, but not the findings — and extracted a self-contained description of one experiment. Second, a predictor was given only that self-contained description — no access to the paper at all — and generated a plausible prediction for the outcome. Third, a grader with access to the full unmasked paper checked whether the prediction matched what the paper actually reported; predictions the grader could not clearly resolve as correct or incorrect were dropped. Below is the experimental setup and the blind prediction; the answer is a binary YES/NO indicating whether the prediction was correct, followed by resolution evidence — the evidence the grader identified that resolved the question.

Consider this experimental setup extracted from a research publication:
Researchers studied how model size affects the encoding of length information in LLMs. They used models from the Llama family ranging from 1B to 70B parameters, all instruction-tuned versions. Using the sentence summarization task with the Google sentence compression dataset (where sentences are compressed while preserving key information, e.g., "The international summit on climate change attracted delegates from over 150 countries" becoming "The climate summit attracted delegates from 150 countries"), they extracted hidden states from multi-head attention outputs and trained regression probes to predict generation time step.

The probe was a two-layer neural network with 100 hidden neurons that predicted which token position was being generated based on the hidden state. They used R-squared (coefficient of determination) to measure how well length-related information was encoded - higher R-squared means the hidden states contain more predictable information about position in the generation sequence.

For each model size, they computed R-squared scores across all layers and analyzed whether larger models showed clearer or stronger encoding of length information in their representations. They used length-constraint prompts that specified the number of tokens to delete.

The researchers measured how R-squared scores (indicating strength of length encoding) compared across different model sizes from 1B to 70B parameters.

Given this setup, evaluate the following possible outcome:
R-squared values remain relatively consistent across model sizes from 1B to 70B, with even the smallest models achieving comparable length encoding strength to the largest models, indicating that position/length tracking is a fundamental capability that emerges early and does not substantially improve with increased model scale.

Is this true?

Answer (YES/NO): YES